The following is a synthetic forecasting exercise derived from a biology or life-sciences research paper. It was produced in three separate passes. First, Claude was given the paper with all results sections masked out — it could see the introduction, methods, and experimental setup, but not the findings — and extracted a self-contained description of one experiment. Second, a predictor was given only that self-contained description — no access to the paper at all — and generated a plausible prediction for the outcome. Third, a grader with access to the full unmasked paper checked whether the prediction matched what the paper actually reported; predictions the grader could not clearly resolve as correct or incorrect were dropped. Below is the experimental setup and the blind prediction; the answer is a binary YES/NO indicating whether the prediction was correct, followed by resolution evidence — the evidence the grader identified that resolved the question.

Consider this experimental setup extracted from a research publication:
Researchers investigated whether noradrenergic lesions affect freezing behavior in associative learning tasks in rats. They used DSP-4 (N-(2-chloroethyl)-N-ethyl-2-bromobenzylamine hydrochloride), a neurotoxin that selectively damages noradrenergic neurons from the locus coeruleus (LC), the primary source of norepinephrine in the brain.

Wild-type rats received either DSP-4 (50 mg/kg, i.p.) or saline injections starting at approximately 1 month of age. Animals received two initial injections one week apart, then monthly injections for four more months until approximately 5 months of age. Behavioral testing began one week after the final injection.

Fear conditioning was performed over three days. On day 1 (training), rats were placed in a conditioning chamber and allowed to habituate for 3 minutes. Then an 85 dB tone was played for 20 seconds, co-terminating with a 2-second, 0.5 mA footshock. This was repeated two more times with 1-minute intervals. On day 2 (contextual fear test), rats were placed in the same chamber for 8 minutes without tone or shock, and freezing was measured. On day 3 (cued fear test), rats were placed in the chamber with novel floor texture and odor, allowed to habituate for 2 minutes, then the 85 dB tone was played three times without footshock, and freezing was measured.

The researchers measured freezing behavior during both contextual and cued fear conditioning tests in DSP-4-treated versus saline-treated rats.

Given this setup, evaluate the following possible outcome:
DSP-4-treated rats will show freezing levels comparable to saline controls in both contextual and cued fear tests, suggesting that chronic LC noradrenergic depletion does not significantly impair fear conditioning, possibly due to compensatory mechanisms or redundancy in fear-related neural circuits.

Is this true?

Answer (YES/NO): NO